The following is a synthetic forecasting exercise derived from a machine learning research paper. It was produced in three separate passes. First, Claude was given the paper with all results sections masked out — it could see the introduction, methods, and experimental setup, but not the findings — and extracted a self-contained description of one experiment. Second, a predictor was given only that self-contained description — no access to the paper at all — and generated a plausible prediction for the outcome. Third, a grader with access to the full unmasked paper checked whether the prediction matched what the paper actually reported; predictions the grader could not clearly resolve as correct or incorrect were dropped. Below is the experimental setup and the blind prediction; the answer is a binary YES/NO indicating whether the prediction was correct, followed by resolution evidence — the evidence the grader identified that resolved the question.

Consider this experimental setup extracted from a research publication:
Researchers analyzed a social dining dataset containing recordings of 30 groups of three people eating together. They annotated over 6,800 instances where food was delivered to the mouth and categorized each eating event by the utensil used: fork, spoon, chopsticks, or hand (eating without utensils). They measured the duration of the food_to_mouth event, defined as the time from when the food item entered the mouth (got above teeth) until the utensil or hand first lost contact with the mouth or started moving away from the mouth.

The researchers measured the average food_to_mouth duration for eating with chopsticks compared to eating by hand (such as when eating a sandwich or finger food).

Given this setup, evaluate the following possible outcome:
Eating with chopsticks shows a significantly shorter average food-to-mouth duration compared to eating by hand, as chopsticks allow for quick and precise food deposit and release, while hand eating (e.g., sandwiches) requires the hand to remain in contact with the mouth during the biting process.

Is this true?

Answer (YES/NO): YES